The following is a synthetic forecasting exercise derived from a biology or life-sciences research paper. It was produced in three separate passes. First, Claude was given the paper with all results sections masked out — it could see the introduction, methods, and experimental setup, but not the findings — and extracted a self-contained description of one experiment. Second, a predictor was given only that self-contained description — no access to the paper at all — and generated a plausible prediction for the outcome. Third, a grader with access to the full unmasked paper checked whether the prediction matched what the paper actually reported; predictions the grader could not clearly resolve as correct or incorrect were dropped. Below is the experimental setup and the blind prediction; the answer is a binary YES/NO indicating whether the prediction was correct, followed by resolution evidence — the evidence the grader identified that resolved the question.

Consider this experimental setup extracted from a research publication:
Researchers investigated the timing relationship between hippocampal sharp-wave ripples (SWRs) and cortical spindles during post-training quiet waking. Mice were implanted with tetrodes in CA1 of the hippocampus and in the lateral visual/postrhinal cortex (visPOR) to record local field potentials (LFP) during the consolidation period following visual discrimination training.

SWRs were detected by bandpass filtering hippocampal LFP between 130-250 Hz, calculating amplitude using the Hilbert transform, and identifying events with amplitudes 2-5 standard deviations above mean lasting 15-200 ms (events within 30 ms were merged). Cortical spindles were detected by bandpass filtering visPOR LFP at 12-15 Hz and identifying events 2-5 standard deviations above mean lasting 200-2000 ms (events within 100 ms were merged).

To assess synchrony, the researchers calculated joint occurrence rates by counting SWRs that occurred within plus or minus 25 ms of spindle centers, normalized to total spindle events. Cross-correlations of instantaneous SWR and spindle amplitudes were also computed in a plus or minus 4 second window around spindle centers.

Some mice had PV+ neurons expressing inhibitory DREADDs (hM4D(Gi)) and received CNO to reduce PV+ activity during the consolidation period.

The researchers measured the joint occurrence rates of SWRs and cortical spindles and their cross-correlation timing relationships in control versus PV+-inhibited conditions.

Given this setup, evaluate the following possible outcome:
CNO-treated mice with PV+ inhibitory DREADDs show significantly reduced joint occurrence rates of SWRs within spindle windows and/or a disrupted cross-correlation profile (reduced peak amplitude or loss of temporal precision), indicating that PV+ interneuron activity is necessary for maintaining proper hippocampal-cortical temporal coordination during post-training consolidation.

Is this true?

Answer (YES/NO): NO